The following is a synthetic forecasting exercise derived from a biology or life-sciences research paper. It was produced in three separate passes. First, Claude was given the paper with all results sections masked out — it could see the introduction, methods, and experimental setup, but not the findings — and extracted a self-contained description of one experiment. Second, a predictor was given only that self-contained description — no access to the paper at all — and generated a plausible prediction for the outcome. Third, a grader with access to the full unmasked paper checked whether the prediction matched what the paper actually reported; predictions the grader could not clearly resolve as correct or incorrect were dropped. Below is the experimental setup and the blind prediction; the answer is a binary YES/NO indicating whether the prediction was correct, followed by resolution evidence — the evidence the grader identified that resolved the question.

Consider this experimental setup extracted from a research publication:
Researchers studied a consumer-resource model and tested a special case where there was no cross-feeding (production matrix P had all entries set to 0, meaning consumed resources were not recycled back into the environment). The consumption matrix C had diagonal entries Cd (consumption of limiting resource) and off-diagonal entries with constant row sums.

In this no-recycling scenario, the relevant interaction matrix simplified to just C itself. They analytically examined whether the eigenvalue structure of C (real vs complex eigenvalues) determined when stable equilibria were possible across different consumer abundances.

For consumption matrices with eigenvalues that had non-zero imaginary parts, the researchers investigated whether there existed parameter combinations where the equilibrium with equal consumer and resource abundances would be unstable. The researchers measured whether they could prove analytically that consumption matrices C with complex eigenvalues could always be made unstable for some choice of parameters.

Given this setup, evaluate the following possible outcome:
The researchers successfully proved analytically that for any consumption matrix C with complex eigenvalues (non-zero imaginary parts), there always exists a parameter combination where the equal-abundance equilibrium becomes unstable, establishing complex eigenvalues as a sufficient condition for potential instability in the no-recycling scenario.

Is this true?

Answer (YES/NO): YES